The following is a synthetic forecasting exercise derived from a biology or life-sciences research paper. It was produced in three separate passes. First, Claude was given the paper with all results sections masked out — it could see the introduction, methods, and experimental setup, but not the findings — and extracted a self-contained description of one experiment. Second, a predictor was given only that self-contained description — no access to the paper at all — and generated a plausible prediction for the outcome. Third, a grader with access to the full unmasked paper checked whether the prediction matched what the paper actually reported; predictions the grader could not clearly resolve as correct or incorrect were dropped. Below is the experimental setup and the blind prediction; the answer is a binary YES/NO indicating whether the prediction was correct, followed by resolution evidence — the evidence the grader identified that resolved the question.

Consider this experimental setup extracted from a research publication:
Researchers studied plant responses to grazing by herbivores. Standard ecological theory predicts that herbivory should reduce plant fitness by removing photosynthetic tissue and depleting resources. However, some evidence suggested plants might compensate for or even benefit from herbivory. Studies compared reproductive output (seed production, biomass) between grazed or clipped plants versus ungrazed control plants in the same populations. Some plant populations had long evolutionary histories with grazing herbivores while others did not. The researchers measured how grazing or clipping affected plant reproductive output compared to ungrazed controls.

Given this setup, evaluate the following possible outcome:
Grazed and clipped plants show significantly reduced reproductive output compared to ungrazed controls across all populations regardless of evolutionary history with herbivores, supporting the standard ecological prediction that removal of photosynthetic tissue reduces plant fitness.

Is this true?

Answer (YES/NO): NO